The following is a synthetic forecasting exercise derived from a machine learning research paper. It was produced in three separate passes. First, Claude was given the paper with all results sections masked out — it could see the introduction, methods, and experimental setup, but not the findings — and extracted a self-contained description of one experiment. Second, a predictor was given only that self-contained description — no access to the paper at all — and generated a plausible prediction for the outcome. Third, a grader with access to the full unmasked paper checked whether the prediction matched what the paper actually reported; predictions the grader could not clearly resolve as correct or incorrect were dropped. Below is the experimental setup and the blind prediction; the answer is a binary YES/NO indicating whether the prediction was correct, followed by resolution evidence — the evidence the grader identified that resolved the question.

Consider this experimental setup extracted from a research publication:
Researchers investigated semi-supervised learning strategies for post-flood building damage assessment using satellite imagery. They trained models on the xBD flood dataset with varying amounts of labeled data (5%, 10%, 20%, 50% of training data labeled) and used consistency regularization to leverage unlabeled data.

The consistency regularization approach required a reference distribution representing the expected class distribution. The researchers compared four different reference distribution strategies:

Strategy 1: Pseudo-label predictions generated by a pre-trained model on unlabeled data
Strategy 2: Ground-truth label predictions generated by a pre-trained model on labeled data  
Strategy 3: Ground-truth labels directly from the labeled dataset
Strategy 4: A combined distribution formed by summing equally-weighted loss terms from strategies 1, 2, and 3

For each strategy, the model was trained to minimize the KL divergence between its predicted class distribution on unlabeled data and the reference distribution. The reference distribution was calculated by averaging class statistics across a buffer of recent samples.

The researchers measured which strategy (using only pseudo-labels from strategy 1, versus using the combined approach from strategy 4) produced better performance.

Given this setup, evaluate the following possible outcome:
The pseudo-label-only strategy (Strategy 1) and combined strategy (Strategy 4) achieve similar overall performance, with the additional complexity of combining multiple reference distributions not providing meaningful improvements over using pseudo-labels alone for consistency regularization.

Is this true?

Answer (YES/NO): YES